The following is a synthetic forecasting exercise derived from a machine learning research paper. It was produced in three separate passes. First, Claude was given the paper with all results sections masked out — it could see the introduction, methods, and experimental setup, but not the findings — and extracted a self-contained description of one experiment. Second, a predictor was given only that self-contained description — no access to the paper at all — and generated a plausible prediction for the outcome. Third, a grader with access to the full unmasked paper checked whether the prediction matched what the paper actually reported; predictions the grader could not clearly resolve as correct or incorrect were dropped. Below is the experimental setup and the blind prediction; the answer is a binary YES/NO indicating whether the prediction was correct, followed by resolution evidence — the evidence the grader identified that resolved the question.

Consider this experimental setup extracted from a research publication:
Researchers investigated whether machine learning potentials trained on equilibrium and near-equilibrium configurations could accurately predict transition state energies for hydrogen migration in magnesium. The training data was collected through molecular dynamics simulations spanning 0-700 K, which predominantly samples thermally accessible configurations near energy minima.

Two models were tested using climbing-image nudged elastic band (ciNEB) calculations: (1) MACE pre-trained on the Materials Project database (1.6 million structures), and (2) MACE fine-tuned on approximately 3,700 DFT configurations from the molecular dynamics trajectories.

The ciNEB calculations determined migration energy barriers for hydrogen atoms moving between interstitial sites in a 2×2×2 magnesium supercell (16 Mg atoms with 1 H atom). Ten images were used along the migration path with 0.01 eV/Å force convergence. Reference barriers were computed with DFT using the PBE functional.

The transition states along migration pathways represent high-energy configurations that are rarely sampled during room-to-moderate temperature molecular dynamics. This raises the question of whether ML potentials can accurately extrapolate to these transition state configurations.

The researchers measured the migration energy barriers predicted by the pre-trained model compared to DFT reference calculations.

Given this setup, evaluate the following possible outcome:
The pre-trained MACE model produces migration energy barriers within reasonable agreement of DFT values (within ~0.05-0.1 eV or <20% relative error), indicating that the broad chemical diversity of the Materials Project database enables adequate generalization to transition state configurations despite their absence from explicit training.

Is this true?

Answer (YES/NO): NO